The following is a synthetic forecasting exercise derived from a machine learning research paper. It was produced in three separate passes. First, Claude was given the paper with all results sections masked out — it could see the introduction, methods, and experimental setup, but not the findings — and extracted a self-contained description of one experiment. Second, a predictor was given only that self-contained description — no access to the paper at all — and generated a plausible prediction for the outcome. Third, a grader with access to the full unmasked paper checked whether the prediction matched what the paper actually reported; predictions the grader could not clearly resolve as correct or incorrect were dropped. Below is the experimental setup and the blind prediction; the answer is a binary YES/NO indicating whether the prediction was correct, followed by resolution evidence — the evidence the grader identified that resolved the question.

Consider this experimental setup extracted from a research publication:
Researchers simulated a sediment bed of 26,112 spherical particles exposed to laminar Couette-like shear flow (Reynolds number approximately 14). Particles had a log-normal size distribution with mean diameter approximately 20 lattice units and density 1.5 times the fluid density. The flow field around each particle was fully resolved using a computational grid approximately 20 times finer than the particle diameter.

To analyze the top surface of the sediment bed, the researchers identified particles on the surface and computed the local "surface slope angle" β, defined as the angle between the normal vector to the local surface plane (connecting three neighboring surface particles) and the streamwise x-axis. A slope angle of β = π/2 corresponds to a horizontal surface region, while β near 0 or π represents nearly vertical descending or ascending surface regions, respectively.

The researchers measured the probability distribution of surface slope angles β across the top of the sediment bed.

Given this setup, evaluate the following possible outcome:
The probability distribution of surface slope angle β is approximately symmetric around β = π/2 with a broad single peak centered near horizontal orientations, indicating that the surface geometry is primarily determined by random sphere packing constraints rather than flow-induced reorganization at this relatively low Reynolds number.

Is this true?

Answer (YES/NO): NO